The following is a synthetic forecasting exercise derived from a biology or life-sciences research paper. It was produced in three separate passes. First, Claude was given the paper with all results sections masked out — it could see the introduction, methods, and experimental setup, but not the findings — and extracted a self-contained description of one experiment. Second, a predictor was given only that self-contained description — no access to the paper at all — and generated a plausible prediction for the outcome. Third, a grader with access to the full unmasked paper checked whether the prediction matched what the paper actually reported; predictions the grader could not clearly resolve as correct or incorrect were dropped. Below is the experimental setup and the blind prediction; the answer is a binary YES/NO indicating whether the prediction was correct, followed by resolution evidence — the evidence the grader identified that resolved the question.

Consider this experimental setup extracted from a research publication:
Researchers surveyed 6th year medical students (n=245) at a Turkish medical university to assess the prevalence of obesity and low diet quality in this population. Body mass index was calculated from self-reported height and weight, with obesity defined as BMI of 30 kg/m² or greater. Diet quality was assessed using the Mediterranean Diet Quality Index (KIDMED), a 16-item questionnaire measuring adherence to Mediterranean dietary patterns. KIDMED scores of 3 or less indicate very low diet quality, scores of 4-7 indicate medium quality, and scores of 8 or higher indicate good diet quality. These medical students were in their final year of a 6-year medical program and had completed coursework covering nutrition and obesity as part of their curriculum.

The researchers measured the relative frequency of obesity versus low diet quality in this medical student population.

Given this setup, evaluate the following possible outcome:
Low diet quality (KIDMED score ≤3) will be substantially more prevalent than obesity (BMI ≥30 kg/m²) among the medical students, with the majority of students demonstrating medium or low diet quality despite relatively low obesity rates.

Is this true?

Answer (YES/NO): YES